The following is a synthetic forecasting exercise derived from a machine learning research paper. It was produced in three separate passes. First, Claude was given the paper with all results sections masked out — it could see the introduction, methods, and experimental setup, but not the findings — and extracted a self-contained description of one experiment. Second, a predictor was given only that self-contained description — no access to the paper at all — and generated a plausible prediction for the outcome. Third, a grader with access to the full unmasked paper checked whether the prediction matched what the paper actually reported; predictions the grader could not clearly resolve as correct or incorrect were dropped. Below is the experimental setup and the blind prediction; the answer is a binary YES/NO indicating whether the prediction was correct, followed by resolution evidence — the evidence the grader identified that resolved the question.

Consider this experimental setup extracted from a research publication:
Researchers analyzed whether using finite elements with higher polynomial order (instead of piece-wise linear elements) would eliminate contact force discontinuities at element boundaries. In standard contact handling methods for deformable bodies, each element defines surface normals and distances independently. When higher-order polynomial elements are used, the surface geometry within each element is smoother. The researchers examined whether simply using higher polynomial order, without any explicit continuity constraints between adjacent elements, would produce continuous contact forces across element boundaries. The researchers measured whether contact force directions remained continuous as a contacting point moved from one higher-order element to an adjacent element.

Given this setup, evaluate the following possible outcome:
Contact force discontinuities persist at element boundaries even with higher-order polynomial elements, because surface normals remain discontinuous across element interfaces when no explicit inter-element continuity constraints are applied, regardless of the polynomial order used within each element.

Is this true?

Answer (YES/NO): YES